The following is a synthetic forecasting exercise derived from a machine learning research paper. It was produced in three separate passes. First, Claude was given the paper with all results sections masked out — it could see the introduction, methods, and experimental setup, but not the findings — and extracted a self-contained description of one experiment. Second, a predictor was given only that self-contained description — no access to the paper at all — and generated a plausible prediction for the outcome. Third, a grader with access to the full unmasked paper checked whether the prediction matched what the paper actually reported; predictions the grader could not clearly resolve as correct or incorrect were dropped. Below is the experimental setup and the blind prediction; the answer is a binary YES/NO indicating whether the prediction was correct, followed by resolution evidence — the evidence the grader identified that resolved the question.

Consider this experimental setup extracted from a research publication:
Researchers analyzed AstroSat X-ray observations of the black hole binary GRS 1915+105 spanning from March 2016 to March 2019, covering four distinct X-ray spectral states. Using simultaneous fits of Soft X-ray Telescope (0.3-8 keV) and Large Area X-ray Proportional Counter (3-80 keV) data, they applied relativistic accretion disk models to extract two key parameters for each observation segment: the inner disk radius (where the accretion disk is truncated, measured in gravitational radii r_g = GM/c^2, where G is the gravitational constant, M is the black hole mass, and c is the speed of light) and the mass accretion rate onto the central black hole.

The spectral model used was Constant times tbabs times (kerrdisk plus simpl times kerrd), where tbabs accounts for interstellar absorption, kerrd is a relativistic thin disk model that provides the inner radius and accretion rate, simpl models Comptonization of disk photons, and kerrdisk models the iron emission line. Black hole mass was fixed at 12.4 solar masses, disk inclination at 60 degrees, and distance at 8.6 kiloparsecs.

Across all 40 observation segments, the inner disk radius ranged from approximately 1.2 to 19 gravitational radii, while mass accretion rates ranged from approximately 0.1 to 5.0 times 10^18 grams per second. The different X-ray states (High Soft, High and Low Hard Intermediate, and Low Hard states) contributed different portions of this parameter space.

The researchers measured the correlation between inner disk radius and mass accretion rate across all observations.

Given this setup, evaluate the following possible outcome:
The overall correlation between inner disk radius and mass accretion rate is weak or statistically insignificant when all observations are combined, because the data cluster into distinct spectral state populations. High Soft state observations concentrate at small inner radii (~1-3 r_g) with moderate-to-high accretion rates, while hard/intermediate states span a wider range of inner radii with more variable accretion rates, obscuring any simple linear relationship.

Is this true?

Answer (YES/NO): YES